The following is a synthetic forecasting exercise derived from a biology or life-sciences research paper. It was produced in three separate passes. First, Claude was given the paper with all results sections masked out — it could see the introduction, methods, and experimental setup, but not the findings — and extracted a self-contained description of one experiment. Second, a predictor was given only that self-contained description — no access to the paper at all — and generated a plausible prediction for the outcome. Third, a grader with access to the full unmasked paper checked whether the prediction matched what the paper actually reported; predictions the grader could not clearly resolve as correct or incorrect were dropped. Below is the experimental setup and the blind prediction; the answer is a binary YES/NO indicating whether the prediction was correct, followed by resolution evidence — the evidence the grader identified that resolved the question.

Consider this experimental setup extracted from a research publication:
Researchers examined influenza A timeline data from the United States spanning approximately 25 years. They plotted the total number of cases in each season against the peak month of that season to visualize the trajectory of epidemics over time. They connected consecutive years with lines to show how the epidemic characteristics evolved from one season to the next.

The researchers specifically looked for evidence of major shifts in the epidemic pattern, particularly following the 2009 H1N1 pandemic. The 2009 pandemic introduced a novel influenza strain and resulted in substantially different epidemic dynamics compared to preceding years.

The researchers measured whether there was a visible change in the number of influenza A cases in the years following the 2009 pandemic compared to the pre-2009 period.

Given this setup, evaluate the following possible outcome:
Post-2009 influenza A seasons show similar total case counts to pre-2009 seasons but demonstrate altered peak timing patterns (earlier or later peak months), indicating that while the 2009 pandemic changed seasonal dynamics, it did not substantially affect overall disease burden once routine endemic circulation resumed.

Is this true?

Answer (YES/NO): NO